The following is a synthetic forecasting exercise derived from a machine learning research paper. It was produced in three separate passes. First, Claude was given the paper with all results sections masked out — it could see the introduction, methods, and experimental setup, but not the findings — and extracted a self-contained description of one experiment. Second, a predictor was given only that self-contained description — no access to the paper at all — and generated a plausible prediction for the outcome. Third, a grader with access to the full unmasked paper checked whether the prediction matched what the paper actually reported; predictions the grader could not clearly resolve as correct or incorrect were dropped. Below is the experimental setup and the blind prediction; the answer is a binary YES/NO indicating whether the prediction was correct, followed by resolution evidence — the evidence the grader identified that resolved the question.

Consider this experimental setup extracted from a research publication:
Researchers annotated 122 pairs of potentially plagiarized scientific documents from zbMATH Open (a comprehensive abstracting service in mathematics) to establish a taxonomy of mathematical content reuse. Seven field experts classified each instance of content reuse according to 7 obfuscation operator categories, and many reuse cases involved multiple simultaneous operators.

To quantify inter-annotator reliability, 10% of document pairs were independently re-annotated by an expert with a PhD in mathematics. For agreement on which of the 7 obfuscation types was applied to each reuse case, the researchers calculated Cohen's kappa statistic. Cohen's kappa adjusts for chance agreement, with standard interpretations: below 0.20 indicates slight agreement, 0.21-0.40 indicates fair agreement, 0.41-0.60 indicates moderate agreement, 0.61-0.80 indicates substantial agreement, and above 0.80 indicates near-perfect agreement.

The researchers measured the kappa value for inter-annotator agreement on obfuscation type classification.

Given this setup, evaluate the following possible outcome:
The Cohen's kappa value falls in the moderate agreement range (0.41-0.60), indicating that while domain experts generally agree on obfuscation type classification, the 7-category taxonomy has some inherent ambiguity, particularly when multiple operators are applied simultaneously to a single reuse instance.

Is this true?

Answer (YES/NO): NO